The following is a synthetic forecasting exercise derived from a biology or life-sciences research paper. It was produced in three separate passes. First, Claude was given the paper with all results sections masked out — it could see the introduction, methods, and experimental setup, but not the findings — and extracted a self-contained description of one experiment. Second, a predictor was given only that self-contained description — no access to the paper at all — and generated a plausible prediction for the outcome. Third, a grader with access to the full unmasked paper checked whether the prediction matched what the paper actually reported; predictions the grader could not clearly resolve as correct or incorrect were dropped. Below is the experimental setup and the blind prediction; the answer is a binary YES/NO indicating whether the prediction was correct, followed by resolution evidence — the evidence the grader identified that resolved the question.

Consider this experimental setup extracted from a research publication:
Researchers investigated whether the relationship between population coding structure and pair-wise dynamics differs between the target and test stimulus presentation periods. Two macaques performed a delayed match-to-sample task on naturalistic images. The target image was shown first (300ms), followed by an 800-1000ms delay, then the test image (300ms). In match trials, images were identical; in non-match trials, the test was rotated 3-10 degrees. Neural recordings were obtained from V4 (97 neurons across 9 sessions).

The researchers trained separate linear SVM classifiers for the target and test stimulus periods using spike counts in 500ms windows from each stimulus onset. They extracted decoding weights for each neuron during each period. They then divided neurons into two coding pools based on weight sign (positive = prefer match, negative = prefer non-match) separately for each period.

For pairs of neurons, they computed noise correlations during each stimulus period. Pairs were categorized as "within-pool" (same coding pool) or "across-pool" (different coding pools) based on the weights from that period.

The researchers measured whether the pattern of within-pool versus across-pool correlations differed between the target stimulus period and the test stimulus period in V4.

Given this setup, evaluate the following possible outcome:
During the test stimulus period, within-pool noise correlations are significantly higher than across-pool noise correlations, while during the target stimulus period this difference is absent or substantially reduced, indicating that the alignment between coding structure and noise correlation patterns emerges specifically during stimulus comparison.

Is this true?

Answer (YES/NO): NO